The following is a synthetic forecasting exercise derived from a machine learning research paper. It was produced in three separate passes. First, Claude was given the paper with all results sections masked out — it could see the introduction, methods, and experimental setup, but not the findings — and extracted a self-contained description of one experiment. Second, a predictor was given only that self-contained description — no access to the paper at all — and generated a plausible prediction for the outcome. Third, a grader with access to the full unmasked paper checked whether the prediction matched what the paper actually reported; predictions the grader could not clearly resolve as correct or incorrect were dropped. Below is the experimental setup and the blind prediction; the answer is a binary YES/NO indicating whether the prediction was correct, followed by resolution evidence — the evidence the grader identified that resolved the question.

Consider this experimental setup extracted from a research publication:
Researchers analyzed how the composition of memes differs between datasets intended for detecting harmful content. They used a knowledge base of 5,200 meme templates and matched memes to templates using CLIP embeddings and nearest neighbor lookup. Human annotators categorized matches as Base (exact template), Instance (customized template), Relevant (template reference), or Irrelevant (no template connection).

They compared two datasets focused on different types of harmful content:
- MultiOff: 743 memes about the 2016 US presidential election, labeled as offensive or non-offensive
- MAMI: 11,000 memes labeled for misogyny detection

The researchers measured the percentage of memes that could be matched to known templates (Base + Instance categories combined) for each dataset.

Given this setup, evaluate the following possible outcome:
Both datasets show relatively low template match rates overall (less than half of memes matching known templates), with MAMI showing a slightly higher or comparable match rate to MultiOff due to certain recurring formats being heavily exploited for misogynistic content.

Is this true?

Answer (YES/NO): NO